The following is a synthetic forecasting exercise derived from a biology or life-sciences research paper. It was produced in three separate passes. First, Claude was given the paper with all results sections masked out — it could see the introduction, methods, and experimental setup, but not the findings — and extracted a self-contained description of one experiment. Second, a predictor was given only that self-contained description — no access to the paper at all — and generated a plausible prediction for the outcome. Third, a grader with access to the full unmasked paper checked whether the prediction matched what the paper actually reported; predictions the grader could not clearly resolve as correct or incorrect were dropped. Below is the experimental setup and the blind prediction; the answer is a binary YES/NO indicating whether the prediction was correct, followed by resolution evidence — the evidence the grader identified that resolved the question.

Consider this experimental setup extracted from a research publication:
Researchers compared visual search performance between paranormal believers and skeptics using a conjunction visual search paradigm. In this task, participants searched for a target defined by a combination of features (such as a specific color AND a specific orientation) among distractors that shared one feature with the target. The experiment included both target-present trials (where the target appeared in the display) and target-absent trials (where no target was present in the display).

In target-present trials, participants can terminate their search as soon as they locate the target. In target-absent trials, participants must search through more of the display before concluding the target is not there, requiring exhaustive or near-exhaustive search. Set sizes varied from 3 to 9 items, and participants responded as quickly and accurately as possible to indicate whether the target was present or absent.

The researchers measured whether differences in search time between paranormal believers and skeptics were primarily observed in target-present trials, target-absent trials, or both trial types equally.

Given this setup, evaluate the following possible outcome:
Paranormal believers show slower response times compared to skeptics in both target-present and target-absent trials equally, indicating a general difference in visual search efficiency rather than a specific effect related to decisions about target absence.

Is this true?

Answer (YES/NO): NO